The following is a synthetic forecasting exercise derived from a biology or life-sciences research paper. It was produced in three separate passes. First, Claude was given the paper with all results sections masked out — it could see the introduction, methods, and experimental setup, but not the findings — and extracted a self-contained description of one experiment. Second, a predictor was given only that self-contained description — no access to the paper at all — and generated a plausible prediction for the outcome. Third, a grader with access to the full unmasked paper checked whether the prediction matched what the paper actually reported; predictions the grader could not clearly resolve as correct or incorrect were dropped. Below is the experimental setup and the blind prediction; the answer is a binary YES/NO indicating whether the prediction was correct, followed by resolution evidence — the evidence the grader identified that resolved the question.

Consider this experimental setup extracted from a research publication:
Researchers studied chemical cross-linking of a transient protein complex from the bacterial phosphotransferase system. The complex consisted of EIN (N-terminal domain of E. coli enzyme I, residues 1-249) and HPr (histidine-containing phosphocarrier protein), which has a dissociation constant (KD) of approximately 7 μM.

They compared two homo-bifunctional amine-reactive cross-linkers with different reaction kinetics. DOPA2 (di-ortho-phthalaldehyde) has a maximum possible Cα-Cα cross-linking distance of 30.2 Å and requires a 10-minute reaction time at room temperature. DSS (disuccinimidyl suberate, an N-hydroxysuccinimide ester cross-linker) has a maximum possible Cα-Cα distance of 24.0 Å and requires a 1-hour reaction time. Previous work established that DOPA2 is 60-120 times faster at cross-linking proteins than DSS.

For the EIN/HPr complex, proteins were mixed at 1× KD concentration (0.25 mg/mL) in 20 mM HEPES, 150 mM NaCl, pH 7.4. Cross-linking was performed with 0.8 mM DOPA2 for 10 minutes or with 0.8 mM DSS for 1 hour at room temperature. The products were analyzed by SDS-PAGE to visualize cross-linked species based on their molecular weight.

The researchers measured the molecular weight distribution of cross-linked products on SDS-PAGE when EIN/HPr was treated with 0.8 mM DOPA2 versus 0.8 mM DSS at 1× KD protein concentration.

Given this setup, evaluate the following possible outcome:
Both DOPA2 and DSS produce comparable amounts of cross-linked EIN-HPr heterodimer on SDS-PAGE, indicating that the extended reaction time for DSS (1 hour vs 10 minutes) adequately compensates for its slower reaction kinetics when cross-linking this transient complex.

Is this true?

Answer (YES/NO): NO